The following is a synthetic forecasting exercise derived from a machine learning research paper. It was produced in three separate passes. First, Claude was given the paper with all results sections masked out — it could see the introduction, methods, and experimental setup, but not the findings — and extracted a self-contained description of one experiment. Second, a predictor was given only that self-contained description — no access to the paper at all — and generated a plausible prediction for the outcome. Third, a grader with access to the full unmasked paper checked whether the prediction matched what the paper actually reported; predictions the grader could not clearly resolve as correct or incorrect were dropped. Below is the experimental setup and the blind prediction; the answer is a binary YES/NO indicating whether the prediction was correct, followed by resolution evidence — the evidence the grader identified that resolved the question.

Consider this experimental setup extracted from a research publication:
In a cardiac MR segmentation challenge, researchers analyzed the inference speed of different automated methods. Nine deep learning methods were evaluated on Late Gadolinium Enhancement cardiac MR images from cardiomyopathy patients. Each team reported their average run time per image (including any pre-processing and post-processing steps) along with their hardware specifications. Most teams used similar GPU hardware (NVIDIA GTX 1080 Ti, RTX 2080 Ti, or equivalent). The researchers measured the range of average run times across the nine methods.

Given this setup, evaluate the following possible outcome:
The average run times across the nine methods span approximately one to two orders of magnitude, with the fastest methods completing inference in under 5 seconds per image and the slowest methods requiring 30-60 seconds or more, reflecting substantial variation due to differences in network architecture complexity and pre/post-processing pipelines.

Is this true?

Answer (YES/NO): YES